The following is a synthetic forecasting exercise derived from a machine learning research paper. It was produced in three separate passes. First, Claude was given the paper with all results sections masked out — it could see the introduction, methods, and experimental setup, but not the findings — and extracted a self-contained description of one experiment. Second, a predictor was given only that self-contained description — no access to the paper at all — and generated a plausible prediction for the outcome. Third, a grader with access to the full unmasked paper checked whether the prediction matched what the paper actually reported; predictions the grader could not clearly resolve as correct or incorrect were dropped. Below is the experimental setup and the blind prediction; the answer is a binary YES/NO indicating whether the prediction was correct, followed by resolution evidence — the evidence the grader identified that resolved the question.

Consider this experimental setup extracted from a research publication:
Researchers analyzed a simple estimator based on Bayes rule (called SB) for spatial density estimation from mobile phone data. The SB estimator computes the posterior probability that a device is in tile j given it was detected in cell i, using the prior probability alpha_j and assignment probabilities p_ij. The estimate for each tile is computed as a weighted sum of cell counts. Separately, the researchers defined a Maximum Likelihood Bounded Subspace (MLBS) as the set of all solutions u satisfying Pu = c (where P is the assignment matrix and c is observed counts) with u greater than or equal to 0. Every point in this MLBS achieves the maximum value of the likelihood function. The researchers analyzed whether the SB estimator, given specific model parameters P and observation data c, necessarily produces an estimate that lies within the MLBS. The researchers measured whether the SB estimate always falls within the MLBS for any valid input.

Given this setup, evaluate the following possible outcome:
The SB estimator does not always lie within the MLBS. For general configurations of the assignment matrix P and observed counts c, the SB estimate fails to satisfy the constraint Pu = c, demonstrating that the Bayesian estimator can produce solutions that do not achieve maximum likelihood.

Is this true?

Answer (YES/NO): YES